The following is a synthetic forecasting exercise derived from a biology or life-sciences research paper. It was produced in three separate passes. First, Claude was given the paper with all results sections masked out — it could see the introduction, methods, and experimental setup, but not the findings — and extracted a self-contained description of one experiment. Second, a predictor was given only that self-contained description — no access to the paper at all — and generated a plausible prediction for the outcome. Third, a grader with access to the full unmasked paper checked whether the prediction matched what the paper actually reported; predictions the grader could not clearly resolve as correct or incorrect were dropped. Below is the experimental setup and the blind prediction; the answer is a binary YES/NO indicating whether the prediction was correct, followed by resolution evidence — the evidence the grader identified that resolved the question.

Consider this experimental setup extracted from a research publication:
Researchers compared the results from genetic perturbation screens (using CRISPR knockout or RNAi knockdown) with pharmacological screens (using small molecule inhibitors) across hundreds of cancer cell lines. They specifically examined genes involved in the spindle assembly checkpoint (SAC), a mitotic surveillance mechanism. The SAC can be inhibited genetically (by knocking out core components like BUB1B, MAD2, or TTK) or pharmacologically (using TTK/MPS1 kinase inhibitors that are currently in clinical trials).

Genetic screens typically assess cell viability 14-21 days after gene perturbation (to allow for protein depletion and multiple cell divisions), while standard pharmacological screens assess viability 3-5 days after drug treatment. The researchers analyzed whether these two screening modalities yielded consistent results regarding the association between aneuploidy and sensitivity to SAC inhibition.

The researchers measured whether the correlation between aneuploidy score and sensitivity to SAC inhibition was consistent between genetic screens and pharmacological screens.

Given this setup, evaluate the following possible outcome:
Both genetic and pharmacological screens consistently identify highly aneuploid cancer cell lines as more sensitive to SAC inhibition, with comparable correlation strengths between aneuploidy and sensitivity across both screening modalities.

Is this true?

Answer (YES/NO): NO